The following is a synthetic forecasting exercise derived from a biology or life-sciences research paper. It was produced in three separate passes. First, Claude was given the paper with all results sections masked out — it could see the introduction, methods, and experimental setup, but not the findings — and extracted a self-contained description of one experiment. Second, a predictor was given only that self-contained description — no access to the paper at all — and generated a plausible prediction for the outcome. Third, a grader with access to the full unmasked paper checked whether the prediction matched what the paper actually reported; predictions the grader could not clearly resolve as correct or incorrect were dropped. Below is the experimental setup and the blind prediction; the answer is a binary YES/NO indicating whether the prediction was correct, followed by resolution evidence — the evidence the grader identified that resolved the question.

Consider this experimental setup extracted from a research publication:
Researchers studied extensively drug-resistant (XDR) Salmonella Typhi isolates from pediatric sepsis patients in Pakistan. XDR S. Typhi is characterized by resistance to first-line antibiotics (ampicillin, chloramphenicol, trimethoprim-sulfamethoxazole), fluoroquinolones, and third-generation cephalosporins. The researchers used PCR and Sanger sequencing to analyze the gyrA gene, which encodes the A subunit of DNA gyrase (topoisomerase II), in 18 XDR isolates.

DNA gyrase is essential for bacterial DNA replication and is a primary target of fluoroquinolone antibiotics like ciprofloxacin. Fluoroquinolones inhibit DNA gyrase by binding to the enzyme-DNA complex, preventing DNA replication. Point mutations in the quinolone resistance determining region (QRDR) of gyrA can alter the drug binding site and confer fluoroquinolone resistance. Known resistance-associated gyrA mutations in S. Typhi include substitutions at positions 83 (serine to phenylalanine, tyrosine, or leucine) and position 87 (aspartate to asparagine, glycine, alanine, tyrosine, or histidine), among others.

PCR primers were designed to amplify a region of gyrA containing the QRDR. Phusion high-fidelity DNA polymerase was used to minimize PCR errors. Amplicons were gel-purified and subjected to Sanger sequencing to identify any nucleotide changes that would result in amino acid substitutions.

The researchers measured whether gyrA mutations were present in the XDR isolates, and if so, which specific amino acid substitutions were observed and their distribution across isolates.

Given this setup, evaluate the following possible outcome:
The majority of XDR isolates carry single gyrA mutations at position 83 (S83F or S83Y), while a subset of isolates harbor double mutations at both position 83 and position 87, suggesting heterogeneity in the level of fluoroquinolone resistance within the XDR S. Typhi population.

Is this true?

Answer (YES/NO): NO